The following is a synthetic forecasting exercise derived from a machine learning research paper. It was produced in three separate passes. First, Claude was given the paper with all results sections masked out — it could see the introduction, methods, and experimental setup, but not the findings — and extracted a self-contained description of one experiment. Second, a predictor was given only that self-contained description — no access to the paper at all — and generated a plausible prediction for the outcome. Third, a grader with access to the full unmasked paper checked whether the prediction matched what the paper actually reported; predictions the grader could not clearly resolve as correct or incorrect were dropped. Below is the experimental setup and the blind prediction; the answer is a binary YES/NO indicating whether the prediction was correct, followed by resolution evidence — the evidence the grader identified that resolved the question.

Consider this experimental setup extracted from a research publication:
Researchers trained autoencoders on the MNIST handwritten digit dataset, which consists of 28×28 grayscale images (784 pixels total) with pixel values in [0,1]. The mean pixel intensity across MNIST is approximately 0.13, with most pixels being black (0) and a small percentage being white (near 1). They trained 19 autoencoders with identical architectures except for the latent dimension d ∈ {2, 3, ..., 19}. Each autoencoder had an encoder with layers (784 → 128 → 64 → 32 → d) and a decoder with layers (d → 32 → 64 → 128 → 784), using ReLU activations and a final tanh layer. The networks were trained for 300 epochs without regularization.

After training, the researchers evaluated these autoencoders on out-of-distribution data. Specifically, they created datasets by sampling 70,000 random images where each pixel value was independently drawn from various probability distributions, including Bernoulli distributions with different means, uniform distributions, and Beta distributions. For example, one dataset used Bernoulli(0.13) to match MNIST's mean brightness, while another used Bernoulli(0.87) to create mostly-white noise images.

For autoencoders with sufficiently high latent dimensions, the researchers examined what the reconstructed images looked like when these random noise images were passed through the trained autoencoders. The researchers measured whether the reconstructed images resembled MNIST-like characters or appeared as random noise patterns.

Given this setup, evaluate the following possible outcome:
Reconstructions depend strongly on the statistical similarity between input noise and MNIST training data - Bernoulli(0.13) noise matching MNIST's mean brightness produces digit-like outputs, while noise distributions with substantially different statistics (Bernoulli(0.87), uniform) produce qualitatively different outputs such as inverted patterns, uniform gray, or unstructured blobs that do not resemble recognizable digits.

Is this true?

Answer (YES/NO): NO